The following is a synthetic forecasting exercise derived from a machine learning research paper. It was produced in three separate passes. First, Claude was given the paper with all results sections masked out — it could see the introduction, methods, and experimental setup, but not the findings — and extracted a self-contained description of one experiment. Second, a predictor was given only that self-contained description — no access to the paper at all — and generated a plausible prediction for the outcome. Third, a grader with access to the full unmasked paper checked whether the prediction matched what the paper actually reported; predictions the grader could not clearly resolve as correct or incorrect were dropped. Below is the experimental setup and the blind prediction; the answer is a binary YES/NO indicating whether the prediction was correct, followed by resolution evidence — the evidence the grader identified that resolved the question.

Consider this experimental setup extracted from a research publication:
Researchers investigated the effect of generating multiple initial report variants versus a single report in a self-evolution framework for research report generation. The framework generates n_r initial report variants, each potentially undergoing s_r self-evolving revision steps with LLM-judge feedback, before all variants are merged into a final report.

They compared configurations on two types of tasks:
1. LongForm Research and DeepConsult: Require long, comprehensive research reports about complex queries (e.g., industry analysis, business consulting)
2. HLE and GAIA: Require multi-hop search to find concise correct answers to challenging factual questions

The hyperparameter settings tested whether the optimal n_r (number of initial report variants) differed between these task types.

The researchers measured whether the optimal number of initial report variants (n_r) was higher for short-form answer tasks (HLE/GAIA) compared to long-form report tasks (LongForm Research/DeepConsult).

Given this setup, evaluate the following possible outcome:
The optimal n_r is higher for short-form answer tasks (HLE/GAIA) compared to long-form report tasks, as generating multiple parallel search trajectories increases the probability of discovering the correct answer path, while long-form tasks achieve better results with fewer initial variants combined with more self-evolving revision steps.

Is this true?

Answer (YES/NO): YES